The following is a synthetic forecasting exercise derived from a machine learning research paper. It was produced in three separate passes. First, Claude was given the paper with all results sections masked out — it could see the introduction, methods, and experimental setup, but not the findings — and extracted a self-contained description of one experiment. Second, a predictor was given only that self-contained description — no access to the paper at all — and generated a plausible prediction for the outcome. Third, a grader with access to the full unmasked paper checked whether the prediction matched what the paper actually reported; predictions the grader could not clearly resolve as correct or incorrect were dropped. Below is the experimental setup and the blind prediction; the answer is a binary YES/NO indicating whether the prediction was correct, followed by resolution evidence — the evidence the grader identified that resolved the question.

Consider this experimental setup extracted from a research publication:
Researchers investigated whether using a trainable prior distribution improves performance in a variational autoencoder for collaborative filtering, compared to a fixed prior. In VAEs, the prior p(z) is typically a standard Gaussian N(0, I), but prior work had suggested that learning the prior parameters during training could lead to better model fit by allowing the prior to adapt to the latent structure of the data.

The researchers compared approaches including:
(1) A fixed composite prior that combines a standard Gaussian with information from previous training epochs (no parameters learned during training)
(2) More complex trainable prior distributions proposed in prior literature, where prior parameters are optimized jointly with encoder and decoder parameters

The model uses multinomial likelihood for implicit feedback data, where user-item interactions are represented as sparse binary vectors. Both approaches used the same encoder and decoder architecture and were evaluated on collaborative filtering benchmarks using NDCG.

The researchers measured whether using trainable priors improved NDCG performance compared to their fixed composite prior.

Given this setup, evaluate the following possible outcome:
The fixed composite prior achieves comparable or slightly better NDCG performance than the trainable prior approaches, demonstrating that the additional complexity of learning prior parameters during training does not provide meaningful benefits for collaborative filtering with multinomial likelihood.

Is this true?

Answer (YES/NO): YES